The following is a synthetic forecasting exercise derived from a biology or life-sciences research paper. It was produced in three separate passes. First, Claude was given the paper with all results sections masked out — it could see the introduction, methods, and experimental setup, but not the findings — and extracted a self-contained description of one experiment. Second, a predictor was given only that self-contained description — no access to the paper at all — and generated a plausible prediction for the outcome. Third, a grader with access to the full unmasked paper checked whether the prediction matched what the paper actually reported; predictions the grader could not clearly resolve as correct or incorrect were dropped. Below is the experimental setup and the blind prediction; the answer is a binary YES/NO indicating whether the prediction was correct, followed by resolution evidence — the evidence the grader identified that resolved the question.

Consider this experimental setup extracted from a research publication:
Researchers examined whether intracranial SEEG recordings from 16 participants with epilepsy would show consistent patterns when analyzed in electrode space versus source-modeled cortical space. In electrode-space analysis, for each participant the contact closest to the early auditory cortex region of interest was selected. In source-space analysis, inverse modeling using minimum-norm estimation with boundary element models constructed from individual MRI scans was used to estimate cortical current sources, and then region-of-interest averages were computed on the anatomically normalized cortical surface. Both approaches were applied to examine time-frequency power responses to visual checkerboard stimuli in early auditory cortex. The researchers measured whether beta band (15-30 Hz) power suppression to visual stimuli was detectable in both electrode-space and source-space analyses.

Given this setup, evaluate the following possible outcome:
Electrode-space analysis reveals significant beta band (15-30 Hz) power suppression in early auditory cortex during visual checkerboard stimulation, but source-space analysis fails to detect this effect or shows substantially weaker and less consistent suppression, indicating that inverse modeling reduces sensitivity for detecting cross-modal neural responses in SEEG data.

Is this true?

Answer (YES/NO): NO